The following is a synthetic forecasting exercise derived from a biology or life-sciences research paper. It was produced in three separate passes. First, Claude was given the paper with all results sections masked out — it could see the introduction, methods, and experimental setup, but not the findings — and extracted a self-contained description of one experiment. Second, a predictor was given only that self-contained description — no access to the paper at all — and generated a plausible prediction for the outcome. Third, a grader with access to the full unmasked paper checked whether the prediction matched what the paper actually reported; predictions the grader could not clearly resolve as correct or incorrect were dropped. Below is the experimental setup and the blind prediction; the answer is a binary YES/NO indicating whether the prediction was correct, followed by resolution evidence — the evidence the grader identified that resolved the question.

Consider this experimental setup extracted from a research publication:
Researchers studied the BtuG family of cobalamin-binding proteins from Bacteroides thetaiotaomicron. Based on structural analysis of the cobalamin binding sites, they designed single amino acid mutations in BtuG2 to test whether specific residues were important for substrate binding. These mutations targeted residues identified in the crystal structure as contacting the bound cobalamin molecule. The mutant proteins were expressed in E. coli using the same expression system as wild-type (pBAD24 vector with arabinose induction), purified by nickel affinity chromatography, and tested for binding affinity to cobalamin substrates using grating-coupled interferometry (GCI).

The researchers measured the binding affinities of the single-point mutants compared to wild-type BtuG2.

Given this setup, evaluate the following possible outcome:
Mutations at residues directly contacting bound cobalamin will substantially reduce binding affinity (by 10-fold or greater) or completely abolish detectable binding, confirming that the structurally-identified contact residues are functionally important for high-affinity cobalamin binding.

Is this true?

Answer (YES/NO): NO